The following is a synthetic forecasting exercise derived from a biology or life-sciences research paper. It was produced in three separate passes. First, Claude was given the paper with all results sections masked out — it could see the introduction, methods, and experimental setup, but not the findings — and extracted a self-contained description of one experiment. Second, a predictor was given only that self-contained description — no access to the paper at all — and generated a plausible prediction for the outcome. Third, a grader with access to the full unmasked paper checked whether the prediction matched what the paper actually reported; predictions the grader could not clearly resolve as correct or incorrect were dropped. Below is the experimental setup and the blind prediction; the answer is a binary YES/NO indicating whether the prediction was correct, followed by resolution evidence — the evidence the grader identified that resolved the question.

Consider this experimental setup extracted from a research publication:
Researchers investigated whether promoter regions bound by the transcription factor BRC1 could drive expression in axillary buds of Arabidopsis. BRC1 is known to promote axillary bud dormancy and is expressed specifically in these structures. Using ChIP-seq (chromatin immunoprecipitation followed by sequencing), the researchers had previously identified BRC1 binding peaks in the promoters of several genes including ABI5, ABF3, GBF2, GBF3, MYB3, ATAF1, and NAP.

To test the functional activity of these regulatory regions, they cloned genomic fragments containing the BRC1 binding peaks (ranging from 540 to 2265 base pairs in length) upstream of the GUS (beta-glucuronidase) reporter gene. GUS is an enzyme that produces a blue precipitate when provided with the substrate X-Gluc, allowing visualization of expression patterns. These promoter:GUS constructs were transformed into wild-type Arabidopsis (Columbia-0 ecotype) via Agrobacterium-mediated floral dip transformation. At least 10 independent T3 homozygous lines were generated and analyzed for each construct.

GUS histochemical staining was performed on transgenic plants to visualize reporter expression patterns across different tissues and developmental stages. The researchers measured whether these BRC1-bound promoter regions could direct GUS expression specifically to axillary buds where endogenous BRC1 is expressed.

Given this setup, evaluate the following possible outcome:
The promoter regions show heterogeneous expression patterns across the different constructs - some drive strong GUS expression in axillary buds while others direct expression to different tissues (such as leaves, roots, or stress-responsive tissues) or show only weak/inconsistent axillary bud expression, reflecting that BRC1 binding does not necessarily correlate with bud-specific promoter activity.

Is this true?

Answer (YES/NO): NO